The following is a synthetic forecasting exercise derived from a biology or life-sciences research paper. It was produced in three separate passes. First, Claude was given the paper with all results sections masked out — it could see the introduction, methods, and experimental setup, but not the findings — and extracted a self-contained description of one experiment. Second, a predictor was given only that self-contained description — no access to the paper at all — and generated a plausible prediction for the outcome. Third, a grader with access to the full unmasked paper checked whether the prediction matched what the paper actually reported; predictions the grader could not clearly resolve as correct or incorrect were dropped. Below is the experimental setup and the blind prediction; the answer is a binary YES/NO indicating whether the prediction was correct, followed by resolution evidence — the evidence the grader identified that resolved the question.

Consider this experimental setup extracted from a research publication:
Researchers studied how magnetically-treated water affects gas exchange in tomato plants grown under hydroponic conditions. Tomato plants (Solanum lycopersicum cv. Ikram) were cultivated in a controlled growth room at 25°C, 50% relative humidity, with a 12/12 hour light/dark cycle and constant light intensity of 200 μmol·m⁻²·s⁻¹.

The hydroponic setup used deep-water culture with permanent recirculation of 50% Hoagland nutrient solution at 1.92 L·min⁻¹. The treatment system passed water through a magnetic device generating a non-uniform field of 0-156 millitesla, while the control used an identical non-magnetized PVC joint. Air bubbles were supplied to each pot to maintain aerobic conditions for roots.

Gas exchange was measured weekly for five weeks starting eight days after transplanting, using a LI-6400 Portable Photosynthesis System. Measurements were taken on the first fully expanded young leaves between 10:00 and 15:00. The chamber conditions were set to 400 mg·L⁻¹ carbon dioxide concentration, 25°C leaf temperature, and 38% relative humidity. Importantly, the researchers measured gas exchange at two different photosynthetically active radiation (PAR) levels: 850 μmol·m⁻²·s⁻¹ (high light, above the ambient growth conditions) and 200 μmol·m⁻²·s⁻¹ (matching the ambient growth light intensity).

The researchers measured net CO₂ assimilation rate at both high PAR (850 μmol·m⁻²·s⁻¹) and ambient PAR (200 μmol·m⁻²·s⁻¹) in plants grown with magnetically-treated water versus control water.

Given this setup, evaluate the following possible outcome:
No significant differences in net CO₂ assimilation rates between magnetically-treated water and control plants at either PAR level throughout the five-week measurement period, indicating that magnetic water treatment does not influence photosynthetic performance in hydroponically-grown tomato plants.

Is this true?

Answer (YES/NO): NO